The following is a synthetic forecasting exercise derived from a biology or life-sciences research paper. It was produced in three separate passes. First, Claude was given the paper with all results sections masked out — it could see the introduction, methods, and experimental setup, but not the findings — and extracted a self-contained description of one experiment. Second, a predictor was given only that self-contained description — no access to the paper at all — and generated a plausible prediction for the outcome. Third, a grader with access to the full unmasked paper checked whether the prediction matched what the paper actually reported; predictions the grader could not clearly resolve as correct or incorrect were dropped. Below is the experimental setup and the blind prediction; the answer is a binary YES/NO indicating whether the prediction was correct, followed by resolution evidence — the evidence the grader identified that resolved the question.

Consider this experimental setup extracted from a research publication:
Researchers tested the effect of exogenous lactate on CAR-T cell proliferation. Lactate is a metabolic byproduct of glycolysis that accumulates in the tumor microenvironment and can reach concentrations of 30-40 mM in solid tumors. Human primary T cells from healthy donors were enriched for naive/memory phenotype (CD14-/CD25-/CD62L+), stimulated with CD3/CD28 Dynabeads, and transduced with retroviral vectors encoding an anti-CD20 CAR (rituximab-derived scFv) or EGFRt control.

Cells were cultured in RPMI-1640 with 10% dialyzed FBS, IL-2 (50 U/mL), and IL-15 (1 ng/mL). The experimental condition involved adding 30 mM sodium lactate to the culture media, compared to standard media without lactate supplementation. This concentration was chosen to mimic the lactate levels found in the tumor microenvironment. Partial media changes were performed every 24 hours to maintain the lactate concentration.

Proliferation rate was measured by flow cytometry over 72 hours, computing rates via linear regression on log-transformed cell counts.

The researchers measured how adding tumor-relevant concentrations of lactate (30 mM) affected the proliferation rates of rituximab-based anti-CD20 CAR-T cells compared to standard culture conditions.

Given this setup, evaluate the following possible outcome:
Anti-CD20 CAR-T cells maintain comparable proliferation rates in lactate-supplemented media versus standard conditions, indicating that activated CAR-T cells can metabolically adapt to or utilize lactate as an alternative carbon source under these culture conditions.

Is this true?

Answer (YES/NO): NO